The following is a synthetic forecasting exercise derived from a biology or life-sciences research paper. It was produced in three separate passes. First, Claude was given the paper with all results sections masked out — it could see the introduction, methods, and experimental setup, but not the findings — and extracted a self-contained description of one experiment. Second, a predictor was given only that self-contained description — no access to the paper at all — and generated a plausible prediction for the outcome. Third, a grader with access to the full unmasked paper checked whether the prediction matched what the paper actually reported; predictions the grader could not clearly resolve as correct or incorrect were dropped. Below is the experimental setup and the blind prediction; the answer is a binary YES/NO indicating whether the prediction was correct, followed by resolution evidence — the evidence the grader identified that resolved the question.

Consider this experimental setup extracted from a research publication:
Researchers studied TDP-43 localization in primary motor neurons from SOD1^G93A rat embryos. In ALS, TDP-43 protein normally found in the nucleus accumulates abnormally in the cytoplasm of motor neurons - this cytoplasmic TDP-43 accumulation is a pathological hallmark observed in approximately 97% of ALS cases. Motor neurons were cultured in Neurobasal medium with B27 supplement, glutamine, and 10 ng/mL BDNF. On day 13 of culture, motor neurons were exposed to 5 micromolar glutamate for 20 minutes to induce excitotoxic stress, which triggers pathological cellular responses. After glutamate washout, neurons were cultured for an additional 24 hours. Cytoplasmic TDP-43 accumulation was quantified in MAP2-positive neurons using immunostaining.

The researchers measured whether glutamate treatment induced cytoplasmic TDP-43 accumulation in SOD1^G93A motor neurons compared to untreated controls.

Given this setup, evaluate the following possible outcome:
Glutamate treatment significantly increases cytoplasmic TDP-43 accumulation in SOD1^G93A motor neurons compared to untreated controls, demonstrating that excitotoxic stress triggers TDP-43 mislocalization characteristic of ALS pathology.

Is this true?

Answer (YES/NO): YES